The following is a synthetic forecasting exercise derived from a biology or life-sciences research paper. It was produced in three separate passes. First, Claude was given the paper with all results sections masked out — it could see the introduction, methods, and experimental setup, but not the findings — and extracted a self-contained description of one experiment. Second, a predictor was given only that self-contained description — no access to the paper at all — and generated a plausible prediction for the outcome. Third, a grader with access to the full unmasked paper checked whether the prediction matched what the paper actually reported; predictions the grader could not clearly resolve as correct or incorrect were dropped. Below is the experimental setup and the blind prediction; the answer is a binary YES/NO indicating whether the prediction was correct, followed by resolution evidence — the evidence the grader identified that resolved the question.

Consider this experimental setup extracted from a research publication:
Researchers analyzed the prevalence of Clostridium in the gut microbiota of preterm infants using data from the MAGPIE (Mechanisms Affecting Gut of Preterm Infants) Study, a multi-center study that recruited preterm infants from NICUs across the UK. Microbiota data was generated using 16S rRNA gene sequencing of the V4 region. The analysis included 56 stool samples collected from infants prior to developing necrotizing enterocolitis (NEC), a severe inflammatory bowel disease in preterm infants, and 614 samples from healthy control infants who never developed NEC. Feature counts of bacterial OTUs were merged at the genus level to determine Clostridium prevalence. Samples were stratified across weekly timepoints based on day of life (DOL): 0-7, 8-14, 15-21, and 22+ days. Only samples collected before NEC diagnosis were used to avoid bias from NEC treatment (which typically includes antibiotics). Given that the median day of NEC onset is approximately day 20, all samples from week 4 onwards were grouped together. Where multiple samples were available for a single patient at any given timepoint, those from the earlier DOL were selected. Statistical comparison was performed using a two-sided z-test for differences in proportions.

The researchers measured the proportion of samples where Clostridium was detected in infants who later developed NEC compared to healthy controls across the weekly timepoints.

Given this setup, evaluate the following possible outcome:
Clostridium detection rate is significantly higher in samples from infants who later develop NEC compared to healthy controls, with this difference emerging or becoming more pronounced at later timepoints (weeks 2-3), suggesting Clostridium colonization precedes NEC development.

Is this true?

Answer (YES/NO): NO